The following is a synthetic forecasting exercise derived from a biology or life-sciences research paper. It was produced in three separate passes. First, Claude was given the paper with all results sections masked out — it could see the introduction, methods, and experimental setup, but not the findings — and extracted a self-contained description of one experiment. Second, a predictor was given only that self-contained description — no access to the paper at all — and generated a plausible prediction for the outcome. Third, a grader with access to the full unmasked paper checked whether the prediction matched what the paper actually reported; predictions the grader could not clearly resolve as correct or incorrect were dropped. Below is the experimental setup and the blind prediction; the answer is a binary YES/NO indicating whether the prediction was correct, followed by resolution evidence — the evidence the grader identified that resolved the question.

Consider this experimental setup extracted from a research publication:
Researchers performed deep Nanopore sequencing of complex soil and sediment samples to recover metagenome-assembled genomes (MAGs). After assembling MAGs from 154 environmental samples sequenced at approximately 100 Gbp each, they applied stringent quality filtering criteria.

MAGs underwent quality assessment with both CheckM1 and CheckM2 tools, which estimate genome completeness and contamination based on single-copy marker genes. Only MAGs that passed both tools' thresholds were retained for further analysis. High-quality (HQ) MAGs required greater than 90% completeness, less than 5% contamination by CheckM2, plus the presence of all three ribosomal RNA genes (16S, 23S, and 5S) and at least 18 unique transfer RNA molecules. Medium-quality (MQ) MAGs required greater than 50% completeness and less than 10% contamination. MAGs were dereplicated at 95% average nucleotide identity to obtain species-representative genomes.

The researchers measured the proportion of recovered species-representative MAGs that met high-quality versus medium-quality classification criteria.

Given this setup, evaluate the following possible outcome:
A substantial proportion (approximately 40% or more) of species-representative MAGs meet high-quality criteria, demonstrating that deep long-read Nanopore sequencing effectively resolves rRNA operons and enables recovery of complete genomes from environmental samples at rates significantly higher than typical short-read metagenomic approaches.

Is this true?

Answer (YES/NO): NO